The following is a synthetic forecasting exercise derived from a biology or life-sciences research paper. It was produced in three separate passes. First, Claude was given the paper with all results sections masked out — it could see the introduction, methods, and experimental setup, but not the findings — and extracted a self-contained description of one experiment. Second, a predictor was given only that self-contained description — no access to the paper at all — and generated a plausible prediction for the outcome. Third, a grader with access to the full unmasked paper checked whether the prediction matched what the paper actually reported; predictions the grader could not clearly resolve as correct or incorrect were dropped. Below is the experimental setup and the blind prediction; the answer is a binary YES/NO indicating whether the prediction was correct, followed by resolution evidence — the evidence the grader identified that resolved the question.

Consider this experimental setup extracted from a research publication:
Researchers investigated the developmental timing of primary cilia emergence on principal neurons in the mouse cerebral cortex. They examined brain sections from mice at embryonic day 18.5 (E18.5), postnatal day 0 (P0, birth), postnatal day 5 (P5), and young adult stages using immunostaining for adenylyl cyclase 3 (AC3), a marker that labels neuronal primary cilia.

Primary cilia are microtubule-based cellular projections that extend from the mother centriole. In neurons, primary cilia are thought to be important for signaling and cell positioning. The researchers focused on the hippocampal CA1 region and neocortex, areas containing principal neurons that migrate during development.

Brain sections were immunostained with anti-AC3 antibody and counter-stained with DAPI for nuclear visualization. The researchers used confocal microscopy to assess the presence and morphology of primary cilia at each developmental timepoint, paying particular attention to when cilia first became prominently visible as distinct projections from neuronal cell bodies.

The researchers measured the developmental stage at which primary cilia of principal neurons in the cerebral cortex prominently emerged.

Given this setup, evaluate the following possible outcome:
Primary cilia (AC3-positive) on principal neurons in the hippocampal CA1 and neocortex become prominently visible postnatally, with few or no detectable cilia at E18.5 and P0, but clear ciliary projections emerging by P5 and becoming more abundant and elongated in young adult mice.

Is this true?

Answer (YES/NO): NO